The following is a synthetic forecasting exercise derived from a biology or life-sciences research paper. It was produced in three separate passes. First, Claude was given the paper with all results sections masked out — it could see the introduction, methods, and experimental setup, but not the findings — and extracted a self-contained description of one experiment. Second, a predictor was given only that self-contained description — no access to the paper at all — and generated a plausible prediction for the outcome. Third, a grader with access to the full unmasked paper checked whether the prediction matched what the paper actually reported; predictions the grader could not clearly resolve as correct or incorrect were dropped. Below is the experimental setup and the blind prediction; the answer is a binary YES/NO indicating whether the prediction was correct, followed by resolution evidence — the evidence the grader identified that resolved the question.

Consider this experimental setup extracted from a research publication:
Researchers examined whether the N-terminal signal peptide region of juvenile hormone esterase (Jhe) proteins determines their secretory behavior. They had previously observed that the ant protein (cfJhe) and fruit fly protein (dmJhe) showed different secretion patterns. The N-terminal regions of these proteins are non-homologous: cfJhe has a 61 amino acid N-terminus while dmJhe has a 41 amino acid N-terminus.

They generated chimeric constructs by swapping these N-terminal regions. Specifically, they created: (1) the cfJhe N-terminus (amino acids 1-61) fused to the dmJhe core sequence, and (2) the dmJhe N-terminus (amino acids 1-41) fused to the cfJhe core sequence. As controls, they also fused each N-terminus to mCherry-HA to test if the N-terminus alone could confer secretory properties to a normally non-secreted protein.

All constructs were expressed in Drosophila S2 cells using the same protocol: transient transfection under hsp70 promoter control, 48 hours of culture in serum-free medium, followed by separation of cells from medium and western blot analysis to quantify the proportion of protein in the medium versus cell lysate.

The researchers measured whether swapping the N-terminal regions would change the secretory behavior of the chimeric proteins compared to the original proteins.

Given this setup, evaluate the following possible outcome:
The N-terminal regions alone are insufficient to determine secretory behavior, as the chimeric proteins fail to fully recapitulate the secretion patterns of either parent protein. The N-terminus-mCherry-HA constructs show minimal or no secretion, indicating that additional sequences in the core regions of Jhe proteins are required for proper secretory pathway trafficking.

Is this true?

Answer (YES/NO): NO